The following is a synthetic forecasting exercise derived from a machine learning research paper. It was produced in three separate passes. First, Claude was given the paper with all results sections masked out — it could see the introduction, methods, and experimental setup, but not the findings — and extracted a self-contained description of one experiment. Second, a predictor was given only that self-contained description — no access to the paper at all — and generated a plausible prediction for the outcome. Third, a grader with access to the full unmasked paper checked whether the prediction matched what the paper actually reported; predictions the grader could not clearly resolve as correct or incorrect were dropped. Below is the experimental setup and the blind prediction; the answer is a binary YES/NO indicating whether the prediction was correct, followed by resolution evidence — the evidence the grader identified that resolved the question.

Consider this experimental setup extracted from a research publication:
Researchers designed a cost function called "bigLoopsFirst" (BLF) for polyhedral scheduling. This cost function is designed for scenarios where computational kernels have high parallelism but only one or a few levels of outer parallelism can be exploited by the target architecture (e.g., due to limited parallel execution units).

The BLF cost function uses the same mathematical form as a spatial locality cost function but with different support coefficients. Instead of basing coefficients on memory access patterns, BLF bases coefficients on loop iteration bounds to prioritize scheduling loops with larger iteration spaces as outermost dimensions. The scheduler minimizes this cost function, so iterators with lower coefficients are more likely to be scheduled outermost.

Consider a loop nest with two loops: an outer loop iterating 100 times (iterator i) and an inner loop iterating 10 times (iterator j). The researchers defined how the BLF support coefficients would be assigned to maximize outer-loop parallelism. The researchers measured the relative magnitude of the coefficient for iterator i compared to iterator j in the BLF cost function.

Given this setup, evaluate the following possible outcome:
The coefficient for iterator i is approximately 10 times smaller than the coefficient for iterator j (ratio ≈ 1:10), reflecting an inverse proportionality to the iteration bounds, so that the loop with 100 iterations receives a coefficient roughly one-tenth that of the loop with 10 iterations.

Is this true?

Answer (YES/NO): YES